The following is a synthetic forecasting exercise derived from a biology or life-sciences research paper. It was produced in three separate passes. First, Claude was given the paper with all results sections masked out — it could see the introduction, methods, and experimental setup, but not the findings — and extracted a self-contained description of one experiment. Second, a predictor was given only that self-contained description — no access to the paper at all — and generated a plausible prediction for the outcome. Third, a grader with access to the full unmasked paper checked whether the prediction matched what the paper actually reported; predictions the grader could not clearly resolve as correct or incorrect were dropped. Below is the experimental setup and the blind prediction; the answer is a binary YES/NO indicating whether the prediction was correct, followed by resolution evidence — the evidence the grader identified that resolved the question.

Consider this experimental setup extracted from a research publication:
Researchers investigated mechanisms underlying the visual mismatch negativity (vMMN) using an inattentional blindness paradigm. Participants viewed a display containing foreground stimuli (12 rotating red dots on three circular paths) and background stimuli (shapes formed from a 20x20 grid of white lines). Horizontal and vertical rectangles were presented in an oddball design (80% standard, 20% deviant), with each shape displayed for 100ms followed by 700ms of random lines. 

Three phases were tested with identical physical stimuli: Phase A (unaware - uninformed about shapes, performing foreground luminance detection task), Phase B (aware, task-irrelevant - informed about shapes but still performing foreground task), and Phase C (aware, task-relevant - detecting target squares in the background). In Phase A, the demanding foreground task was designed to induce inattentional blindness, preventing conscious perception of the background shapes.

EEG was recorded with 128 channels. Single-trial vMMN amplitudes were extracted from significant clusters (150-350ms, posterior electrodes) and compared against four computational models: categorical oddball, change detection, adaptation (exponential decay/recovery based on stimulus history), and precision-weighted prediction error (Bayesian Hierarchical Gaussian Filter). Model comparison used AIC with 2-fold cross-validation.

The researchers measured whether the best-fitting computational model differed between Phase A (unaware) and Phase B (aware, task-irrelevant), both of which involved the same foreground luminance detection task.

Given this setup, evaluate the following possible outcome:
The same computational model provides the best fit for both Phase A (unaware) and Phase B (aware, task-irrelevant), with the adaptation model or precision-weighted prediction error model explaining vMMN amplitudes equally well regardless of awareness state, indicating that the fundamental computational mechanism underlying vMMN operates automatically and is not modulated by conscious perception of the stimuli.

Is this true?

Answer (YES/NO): YES